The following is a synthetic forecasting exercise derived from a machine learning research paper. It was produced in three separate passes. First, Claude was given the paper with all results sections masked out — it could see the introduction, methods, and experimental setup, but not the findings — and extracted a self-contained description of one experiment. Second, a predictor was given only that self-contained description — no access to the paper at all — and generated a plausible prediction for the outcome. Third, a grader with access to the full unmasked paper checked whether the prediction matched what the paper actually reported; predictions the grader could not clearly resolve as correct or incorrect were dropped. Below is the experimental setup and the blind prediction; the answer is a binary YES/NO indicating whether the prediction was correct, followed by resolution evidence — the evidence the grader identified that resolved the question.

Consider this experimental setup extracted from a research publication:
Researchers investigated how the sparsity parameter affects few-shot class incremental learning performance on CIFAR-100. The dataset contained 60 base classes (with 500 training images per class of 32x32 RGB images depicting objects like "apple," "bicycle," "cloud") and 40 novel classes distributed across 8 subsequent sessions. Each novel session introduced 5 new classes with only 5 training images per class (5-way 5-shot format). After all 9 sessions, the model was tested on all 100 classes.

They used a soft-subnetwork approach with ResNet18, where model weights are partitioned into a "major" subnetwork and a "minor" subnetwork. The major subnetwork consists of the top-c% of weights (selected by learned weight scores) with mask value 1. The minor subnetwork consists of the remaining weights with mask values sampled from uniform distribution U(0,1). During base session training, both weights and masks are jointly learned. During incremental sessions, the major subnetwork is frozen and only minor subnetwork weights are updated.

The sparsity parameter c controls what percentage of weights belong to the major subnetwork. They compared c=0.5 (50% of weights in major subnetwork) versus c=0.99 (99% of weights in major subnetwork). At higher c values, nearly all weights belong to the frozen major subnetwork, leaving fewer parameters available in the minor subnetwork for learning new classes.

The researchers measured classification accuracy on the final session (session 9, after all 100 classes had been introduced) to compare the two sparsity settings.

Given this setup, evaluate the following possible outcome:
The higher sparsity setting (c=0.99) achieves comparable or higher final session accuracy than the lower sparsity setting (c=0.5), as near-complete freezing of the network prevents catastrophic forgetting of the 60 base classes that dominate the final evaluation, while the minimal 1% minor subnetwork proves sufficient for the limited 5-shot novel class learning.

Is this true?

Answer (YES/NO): YES